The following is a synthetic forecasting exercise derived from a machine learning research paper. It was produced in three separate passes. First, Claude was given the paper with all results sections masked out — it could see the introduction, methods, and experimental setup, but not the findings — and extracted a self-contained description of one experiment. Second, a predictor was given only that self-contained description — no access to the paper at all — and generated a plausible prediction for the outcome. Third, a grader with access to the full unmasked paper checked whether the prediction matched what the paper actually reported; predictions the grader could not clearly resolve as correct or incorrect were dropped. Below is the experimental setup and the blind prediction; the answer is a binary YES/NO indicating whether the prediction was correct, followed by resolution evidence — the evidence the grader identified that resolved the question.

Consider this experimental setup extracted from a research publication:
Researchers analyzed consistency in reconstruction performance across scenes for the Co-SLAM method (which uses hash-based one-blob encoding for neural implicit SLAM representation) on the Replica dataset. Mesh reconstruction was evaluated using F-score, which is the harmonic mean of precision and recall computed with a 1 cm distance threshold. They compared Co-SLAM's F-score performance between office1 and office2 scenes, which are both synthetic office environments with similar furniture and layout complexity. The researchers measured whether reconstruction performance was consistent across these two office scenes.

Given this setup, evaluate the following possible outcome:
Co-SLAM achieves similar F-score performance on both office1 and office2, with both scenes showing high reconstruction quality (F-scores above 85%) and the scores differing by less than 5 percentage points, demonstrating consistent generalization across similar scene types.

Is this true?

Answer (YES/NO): NO